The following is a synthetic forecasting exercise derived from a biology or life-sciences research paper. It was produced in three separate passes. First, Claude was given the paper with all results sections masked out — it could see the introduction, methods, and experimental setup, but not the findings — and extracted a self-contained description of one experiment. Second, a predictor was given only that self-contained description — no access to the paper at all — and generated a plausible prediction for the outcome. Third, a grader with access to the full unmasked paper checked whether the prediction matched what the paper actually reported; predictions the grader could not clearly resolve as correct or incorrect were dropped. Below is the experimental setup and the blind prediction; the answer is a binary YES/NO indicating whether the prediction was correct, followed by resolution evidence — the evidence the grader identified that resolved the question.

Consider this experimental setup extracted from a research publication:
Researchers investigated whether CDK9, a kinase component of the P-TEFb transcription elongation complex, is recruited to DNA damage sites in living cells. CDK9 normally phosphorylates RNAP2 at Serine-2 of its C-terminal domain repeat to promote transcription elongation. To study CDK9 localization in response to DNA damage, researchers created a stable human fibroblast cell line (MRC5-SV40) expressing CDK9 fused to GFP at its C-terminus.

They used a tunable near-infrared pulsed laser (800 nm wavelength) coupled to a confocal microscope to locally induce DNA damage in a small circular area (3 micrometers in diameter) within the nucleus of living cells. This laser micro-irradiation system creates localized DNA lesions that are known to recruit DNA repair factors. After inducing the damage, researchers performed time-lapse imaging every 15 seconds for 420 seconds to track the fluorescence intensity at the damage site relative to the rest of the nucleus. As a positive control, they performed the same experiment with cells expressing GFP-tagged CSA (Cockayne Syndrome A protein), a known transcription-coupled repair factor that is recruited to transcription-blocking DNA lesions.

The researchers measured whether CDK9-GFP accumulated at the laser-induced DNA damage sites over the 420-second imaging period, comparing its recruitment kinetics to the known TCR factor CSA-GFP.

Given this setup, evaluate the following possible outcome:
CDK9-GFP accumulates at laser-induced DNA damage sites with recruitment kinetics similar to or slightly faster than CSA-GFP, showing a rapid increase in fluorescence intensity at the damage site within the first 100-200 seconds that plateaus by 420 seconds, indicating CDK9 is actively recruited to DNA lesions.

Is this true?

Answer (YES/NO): NO